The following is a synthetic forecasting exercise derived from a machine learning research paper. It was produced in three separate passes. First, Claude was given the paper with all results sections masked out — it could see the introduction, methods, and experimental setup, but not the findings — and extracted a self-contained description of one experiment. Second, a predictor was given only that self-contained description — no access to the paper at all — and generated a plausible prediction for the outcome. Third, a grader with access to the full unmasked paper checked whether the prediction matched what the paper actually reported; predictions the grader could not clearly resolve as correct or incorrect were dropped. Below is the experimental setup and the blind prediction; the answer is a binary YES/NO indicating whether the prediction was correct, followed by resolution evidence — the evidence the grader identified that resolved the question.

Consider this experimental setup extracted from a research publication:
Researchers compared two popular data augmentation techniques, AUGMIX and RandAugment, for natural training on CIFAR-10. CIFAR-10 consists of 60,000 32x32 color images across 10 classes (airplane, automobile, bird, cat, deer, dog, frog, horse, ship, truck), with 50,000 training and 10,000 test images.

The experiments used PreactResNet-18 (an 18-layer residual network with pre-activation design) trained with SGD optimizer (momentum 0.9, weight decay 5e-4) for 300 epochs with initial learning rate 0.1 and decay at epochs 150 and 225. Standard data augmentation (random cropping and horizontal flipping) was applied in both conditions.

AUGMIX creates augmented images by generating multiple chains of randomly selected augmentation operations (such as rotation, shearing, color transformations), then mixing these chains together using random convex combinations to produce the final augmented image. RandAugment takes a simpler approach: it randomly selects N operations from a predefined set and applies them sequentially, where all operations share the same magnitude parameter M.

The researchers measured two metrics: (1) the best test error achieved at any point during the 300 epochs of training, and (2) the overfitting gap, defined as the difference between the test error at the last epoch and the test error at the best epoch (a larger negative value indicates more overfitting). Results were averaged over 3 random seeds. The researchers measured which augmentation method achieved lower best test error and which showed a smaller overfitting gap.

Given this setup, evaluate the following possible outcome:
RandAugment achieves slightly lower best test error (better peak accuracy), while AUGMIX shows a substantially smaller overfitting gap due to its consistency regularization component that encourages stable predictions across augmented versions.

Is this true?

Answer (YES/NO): NO